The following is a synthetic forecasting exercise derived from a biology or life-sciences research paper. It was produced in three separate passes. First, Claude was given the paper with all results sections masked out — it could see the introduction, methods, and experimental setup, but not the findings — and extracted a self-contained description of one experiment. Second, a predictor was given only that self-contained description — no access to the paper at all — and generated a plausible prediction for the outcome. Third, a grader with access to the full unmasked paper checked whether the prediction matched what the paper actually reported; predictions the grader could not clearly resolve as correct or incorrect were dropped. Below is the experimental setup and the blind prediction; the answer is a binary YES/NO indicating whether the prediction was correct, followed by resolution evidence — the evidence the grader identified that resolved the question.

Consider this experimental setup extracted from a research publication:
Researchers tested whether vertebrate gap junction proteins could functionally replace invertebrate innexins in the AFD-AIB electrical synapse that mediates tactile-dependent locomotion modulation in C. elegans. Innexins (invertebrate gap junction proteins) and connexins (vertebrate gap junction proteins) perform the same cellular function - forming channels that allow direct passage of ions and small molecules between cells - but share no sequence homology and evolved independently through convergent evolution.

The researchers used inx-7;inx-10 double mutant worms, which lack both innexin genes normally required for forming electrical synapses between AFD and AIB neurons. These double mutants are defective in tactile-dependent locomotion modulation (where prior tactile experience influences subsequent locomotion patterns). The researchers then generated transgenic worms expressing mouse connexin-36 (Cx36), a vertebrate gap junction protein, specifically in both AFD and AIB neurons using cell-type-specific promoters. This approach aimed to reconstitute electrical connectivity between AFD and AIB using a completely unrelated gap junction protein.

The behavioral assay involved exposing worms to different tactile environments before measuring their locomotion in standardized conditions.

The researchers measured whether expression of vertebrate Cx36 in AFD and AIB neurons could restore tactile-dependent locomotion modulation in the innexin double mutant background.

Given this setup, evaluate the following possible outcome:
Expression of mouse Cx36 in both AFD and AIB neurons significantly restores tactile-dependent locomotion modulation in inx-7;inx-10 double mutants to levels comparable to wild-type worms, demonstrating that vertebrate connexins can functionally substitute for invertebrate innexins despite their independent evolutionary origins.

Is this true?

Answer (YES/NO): NO